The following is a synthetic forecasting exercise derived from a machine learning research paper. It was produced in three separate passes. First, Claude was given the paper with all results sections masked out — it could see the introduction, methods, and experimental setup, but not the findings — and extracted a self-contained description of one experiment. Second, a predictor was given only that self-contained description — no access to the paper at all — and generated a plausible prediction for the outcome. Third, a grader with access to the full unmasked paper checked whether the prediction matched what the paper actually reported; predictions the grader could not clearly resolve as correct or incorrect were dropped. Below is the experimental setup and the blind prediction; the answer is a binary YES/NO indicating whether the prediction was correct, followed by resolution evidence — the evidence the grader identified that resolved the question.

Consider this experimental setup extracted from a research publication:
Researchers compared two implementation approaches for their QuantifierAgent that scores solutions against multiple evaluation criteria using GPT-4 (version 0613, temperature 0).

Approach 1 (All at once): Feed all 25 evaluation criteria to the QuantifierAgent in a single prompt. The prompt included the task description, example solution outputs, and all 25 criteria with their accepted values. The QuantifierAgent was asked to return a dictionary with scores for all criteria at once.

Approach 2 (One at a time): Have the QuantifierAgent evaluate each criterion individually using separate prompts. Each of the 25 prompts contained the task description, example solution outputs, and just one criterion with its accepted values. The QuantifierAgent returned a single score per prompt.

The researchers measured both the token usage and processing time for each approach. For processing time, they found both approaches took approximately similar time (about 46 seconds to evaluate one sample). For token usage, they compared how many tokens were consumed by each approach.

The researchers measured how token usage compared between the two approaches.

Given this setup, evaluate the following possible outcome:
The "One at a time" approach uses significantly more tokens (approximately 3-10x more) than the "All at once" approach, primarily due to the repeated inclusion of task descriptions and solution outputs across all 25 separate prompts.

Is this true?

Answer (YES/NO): NO